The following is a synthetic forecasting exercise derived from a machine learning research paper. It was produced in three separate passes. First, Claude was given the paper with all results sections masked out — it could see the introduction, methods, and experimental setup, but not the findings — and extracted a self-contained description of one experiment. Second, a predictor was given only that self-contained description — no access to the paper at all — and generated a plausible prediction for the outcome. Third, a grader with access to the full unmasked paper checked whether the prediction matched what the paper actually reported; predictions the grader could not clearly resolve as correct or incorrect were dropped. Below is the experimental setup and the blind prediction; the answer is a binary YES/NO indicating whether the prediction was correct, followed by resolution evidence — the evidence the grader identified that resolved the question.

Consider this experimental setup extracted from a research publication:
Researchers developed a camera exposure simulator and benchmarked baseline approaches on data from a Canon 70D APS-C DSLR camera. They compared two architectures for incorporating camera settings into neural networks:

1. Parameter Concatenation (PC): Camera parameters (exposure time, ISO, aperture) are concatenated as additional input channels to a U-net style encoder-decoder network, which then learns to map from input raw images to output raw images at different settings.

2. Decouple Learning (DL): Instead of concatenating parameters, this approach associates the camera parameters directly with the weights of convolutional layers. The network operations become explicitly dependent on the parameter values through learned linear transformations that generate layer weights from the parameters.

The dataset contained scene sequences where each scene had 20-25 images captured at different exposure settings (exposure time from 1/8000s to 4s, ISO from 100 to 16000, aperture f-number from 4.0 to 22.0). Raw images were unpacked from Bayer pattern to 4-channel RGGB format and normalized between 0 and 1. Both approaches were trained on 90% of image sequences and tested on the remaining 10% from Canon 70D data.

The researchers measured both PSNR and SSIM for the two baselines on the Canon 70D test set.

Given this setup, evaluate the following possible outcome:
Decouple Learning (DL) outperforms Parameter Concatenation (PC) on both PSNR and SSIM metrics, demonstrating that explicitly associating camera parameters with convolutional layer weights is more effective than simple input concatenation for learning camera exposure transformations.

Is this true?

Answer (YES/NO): YES